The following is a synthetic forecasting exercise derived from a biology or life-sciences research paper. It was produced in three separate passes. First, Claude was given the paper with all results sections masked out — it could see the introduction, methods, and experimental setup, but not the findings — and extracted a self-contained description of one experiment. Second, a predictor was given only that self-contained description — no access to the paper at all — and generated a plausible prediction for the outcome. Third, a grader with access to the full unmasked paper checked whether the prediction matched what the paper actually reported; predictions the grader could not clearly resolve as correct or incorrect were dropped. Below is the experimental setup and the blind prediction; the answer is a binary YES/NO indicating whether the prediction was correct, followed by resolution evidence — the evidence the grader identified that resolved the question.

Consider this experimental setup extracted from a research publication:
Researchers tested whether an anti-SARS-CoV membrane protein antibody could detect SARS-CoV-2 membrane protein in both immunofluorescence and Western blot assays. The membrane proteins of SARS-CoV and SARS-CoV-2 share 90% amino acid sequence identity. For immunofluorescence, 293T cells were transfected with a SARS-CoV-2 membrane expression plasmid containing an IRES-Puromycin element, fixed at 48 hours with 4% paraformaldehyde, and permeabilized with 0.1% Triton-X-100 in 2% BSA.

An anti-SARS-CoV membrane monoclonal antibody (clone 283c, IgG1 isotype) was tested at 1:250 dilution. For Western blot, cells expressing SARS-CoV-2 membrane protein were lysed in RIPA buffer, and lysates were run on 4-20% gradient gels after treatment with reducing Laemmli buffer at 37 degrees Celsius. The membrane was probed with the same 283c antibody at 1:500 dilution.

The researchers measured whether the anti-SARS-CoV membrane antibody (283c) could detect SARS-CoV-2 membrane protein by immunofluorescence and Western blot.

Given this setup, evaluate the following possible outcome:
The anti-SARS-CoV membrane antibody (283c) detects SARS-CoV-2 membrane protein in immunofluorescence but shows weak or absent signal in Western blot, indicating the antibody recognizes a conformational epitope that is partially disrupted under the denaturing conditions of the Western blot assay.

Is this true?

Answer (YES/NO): YES